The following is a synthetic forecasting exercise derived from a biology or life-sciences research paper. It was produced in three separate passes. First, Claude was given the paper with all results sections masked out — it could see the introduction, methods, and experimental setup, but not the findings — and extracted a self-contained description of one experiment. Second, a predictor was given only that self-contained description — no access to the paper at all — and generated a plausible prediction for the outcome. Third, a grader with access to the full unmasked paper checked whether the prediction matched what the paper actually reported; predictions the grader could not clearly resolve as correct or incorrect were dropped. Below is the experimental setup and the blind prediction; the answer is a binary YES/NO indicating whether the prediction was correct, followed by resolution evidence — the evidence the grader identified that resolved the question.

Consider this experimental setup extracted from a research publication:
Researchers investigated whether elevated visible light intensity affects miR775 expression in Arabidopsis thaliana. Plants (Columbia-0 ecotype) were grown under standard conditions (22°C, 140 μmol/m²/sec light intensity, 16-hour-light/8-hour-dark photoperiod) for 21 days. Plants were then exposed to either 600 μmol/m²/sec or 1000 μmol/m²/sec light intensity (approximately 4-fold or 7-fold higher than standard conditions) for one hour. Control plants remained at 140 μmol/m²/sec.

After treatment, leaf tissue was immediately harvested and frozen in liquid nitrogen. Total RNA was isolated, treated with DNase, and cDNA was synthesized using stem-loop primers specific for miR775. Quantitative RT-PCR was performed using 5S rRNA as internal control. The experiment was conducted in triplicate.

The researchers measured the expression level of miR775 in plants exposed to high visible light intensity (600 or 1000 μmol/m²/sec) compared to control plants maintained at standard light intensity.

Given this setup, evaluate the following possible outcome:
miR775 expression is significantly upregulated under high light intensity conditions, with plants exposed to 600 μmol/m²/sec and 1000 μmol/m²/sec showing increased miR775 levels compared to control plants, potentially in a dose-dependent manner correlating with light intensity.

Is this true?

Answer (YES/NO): NO